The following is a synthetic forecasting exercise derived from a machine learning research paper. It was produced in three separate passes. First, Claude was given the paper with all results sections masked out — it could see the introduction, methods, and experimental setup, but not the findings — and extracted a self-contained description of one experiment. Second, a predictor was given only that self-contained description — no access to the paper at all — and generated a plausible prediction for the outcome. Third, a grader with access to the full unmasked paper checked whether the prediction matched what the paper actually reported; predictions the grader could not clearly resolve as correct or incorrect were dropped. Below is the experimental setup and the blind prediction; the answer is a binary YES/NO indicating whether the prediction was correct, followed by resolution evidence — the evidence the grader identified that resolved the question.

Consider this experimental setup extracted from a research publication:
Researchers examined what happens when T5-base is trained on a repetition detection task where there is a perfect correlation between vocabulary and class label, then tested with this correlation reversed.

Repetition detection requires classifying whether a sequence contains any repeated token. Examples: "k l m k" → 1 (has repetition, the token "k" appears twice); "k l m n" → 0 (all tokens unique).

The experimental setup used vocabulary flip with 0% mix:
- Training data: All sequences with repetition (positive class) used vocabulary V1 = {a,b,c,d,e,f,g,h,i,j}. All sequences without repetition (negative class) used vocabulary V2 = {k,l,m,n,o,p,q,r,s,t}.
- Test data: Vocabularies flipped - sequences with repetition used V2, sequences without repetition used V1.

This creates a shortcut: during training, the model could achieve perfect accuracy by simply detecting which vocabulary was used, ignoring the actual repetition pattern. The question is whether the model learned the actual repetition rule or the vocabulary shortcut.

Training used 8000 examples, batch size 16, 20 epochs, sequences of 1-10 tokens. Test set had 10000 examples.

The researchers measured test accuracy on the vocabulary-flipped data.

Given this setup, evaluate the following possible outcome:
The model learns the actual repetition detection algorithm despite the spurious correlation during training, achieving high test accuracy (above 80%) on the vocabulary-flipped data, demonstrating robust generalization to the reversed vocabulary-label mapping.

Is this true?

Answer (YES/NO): NO